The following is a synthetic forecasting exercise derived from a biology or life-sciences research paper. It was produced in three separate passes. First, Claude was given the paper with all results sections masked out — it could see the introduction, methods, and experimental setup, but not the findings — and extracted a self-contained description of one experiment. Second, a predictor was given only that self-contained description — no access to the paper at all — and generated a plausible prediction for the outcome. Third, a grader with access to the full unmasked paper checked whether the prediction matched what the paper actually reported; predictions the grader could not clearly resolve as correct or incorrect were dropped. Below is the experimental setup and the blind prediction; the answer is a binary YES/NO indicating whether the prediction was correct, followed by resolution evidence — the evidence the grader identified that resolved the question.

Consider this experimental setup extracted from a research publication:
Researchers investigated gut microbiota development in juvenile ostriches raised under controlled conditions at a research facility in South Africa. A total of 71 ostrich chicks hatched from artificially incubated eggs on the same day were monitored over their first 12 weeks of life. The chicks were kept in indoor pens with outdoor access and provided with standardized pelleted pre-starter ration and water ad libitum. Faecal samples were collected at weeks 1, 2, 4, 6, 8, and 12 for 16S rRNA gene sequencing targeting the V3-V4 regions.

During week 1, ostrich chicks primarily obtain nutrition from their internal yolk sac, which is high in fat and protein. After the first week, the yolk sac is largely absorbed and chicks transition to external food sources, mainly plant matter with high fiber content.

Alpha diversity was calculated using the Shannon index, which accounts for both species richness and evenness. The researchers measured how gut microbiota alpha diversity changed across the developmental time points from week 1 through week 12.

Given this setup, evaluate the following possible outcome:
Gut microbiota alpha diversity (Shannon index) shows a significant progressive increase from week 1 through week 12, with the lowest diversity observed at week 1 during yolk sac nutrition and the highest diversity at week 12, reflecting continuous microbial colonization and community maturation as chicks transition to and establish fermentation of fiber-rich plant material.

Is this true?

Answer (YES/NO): YES